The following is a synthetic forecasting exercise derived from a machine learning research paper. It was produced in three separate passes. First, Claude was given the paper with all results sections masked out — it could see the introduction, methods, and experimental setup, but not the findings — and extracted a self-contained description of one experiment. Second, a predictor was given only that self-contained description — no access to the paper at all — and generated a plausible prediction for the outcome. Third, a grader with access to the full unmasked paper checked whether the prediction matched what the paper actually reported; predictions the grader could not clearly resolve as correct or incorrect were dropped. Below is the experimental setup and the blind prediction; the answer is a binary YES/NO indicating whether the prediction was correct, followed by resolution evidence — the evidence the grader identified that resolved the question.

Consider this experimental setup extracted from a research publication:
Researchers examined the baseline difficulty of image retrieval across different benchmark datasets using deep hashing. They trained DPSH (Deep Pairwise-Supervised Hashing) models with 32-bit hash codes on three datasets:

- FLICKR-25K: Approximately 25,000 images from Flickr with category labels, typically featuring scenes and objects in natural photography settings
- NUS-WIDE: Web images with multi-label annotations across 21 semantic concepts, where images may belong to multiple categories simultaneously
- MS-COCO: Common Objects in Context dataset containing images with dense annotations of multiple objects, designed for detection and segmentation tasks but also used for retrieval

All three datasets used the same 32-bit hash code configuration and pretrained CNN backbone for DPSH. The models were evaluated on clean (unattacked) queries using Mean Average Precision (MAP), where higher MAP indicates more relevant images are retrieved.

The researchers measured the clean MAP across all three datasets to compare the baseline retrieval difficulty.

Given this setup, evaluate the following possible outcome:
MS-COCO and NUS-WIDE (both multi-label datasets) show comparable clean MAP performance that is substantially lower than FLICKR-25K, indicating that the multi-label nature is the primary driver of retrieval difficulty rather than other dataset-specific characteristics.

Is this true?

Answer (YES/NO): NO